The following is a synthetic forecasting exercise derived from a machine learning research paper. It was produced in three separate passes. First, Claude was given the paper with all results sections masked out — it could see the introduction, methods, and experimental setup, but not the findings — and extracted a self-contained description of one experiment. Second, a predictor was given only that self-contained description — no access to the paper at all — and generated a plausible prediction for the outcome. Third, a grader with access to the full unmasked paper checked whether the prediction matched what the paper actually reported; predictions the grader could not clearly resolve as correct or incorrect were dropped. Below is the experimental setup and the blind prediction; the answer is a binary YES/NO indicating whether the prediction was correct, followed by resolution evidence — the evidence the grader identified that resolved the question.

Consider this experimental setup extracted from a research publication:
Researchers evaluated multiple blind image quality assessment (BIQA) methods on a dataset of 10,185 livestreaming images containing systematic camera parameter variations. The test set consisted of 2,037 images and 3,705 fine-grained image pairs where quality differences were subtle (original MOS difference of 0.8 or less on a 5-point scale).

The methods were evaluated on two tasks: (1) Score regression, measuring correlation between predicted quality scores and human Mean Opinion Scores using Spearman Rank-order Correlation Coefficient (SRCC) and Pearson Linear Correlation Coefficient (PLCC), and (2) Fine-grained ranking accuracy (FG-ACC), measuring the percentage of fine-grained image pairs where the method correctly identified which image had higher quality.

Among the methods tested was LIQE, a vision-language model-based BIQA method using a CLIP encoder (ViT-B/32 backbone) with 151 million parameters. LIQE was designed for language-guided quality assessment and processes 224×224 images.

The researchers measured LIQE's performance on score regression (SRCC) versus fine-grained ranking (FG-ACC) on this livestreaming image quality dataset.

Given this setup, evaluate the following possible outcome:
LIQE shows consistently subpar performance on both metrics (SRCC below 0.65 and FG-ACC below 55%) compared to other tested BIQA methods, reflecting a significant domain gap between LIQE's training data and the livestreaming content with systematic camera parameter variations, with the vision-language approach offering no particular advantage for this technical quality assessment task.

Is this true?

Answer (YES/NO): NO